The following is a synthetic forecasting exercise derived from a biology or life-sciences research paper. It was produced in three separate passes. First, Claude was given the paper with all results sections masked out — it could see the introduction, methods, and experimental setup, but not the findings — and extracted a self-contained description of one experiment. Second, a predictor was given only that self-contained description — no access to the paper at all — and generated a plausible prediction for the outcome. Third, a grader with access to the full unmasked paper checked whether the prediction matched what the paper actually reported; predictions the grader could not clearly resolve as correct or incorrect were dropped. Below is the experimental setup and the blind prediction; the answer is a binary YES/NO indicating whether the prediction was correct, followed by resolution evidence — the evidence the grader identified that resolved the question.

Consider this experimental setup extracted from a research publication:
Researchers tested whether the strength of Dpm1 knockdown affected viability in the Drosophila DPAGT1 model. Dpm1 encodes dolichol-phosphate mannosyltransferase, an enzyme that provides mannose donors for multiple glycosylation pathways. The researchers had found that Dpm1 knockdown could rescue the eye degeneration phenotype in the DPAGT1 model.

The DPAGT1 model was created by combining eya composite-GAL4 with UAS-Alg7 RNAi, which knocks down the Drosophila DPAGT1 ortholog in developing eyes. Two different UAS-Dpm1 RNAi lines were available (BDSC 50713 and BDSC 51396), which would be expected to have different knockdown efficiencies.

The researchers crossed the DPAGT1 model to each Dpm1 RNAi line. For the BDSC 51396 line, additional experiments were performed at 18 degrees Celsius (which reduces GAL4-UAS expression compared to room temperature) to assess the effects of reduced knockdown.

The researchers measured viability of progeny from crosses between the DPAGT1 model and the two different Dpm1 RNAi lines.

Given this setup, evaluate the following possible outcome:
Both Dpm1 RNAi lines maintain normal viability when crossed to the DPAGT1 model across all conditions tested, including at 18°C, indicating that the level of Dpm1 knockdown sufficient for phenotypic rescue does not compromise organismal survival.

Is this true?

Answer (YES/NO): NO